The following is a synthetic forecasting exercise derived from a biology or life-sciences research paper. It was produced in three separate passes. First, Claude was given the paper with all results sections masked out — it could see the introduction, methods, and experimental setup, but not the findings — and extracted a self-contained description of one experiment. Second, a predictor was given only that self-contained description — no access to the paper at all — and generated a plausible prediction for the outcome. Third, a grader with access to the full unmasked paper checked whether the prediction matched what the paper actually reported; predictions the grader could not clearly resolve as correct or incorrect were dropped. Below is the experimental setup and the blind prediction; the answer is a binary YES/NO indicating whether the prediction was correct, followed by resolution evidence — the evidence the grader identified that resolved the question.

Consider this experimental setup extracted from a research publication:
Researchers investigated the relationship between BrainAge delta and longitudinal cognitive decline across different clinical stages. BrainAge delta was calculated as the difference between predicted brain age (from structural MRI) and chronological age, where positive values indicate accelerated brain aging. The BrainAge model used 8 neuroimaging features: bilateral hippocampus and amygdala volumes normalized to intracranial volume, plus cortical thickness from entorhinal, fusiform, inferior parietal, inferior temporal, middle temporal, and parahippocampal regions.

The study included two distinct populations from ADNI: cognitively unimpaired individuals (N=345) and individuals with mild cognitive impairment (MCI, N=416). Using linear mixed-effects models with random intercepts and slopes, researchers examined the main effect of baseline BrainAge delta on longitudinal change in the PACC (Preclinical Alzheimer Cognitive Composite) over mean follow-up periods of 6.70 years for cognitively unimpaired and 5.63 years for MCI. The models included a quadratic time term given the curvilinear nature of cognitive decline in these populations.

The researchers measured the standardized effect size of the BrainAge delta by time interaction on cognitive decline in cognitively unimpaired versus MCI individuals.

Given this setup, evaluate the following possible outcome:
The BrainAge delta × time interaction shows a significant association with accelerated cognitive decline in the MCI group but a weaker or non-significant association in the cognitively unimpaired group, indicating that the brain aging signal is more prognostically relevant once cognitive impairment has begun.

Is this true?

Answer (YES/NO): YES